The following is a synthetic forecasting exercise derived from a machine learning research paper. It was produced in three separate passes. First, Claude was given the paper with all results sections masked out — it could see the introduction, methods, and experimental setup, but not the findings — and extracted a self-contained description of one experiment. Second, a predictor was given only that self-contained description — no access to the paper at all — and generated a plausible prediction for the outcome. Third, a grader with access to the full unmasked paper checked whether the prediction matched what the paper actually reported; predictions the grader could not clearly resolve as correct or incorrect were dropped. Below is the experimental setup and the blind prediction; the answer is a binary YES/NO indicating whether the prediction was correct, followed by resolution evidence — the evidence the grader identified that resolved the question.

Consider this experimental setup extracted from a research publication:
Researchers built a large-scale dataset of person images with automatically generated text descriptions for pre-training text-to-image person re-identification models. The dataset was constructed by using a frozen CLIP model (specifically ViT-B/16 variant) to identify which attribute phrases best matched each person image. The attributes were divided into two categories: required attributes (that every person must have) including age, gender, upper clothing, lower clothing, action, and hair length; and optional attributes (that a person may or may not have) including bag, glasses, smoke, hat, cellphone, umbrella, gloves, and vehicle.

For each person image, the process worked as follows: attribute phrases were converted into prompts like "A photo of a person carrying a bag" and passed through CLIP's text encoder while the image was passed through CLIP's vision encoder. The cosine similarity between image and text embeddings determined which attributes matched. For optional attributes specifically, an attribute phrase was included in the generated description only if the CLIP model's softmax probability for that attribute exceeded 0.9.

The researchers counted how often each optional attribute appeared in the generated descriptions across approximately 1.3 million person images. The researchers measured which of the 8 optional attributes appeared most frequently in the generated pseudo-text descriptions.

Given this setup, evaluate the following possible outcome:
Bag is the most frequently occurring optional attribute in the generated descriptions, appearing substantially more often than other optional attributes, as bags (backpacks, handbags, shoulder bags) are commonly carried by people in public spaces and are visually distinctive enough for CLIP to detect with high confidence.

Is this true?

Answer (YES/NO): YES